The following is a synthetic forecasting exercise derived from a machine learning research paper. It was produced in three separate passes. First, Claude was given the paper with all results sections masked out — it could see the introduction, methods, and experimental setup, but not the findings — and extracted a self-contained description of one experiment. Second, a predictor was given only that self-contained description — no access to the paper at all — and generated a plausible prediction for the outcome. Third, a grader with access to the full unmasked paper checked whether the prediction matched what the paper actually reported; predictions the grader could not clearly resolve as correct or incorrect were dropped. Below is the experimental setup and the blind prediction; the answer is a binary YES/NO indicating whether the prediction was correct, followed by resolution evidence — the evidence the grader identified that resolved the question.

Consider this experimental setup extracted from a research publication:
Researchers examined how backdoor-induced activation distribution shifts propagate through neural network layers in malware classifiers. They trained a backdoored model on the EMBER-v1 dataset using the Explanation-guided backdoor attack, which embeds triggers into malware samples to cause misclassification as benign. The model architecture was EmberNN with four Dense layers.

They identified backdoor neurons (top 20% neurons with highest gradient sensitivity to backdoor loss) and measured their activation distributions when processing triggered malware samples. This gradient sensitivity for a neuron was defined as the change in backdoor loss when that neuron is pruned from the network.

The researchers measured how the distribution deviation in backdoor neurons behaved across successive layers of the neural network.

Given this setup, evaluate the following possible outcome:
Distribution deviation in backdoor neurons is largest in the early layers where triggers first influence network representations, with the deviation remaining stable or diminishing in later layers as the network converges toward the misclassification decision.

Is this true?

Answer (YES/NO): NO